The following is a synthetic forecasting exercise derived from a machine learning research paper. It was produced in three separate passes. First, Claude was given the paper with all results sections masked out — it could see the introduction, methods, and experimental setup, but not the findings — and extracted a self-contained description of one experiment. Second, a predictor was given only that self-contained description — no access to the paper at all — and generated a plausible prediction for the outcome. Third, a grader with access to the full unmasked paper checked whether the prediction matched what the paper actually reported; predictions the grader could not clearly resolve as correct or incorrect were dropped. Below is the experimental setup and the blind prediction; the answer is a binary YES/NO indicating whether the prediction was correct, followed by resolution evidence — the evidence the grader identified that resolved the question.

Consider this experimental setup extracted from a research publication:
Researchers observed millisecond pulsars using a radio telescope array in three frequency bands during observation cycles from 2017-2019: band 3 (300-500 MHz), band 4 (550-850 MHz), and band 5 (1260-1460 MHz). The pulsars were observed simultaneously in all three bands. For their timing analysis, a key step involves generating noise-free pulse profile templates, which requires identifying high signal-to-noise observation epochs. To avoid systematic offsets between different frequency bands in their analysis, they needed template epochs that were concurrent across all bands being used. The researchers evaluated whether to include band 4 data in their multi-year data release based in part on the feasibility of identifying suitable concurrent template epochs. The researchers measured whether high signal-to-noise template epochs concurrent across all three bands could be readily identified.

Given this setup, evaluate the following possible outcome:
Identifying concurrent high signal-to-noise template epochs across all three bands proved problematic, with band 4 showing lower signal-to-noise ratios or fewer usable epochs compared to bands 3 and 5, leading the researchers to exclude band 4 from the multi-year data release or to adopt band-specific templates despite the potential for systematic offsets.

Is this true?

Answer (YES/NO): YES